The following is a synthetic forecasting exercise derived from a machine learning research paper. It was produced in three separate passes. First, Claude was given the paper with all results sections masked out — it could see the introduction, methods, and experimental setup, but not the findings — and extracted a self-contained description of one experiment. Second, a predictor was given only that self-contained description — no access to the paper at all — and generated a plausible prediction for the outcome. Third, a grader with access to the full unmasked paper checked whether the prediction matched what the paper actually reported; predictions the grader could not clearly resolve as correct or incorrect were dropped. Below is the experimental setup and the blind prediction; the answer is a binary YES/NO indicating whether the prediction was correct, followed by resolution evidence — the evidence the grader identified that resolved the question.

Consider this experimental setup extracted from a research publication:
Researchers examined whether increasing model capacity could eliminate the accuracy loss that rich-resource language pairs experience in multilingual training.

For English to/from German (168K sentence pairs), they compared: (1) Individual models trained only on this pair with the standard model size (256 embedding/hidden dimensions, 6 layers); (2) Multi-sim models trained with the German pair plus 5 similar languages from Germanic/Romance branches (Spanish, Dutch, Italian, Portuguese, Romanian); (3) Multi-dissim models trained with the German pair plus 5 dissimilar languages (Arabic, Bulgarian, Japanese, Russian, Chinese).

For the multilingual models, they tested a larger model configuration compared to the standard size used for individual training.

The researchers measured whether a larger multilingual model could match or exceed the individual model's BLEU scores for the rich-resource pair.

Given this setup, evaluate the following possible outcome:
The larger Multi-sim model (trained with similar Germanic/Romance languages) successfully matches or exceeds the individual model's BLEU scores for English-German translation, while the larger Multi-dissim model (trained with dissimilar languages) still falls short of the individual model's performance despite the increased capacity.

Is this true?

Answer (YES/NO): YES